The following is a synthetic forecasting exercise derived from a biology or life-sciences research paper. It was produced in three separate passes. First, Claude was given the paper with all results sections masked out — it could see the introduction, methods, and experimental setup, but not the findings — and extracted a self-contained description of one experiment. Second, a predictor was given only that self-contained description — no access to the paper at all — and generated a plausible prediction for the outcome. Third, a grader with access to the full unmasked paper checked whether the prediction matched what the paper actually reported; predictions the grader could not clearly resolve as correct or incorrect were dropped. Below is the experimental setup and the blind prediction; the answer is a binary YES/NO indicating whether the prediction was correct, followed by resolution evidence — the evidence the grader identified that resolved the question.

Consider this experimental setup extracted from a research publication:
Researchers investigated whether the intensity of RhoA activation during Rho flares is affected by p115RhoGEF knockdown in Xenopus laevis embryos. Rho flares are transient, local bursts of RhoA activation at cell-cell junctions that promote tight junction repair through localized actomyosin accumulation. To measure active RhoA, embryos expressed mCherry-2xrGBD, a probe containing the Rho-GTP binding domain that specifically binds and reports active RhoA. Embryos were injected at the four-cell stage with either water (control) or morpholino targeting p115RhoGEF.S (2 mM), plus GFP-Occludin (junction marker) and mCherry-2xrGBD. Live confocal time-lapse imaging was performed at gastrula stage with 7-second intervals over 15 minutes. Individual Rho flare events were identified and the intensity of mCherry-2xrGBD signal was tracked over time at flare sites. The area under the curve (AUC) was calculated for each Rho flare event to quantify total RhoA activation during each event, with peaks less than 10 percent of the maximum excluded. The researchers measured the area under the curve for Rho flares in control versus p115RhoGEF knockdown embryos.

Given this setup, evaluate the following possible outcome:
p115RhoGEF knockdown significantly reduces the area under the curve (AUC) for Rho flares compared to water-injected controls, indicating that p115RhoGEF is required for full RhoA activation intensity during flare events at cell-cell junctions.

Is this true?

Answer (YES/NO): YES